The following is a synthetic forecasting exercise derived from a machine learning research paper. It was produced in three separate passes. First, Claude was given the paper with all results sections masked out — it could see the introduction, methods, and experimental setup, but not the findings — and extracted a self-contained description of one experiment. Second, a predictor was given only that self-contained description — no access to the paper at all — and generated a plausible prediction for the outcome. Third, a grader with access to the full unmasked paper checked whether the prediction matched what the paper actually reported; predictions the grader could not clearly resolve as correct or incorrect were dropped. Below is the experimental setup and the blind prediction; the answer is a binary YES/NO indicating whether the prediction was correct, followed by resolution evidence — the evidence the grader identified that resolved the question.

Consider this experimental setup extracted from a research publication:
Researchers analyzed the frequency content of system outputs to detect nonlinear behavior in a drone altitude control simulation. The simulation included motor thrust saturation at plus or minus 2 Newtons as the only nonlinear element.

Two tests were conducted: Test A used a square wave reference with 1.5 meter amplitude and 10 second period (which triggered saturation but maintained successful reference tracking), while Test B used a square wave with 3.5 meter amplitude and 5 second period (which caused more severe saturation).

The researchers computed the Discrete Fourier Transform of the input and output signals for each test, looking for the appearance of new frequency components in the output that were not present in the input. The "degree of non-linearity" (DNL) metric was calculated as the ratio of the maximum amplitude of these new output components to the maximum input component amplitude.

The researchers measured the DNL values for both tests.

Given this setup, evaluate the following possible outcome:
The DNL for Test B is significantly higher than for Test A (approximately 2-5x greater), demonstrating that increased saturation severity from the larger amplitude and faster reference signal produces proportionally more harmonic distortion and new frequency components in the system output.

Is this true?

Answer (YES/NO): NO